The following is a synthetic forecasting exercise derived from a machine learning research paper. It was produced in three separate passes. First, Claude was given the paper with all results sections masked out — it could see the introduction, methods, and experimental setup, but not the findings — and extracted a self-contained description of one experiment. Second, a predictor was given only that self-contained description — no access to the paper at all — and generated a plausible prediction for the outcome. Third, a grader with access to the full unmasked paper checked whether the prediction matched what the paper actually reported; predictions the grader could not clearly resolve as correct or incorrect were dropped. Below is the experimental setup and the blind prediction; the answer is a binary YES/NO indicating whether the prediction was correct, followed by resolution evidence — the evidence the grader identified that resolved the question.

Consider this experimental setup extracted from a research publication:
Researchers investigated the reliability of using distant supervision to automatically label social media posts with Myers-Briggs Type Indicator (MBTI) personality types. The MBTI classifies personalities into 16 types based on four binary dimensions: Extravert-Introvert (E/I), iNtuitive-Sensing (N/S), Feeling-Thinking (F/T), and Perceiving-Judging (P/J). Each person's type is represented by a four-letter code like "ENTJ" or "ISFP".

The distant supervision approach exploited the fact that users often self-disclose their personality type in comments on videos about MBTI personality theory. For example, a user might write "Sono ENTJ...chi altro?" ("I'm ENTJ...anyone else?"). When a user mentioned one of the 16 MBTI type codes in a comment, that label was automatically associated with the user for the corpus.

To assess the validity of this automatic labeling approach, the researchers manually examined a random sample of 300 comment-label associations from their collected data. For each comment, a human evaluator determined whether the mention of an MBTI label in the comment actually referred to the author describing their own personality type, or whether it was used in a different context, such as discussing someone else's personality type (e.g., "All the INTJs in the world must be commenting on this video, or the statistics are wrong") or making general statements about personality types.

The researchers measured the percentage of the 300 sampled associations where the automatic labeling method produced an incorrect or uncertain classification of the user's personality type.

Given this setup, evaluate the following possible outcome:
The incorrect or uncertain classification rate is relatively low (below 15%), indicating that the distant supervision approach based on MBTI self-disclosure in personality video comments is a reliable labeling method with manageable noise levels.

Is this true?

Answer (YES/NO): YES